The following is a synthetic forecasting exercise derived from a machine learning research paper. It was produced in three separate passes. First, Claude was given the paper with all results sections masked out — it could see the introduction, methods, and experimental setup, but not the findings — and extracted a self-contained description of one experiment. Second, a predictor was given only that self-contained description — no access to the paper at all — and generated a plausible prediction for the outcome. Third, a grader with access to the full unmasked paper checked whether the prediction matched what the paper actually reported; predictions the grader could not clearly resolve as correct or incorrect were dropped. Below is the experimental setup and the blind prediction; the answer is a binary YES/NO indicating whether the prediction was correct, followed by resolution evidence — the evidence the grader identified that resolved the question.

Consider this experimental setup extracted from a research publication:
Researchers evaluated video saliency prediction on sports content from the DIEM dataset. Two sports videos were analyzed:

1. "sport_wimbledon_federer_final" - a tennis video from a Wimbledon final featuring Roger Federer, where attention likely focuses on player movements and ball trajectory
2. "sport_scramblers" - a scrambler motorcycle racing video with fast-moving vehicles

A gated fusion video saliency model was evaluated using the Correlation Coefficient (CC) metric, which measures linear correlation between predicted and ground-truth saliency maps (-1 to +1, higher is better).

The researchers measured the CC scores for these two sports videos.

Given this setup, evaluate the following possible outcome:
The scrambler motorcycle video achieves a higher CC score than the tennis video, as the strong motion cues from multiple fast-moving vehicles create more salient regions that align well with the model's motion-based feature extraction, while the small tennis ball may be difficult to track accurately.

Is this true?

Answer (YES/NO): YES